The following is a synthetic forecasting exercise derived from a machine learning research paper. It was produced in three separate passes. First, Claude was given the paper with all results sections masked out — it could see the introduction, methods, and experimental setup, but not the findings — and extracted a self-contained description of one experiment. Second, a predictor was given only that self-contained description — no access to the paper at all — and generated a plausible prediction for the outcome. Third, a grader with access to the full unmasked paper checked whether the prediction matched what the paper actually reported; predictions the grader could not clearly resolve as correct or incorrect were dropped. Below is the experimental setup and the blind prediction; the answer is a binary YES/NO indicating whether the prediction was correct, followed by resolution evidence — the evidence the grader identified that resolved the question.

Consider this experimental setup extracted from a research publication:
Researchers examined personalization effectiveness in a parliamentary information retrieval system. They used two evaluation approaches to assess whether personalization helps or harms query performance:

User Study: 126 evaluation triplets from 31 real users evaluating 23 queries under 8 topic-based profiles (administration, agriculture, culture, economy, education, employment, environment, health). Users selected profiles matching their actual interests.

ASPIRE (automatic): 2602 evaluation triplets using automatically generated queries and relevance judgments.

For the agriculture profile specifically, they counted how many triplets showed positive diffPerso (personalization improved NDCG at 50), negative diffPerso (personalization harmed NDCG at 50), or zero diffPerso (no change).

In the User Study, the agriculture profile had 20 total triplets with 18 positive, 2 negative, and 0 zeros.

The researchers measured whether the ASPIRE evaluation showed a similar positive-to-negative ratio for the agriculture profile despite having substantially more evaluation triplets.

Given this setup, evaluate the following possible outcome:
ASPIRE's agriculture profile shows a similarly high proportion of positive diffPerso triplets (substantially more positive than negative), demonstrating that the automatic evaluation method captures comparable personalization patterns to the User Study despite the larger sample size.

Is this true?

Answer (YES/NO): YES